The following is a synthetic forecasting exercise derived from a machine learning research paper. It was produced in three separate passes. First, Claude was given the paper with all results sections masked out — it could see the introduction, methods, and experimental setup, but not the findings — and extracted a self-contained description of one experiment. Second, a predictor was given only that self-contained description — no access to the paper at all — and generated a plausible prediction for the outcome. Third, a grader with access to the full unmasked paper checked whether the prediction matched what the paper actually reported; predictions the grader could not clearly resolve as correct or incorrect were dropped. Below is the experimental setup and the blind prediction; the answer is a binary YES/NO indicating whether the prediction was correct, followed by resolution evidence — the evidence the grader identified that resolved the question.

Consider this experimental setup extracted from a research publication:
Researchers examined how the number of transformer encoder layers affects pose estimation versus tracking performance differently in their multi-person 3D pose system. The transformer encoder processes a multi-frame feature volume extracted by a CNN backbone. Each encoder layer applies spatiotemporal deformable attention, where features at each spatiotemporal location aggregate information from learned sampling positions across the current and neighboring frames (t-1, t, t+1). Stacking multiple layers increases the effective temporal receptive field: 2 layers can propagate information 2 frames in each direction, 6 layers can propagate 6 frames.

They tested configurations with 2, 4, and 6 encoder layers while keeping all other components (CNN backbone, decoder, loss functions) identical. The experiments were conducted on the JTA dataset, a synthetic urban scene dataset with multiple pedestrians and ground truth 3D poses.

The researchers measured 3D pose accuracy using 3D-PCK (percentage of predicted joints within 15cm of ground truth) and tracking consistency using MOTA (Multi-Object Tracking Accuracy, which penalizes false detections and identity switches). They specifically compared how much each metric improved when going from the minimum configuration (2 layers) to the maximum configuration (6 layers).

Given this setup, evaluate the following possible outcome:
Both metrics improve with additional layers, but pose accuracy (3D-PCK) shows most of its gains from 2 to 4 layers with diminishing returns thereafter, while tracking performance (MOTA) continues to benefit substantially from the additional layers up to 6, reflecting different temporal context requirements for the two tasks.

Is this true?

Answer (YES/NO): YES